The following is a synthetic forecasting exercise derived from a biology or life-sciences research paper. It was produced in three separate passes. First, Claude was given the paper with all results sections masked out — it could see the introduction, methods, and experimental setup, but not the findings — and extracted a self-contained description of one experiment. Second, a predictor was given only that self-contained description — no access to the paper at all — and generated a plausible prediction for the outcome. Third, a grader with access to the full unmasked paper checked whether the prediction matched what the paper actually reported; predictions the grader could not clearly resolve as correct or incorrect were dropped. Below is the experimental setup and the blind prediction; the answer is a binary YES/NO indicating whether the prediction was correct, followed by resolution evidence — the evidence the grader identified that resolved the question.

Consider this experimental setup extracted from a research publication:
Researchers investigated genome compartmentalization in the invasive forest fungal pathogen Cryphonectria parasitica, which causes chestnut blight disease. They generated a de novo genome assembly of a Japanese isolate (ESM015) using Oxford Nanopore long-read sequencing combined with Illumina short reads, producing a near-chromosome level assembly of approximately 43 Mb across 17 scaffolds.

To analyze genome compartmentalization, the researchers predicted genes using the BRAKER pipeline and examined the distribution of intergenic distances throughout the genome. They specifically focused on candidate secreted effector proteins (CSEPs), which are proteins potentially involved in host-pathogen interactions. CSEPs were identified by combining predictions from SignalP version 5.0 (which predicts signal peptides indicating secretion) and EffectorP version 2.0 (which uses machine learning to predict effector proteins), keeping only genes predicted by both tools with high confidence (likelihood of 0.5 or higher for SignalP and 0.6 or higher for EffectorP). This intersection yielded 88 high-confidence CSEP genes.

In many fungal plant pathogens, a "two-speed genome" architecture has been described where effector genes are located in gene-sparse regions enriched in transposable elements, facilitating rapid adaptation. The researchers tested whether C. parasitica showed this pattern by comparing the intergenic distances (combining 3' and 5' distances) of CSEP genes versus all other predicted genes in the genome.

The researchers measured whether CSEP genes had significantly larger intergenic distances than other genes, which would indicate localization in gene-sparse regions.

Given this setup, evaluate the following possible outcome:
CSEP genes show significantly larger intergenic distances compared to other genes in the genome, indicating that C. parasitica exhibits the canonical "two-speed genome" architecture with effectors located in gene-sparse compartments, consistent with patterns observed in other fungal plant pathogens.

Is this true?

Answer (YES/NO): NO